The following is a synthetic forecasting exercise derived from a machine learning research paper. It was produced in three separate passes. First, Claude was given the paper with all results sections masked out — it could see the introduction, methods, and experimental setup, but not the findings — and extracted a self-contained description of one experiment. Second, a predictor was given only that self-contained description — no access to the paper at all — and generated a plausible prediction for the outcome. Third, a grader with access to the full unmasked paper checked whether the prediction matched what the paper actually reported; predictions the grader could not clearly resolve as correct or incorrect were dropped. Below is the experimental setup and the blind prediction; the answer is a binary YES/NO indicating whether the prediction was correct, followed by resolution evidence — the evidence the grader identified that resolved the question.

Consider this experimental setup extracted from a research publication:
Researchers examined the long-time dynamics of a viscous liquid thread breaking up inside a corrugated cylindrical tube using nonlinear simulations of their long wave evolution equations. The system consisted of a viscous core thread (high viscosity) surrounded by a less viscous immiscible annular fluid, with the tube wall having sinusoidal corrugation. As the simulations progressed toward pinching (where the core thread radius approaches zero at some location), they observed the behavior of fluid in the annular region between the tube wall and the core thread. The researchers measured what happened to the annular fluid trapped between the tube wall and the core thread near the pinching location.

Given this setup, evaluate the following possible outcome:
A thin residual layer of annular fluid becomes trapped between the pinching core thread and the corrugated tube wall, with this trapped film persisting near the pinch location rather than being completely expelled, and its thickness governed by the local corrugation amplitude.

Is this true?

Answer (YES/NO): NO